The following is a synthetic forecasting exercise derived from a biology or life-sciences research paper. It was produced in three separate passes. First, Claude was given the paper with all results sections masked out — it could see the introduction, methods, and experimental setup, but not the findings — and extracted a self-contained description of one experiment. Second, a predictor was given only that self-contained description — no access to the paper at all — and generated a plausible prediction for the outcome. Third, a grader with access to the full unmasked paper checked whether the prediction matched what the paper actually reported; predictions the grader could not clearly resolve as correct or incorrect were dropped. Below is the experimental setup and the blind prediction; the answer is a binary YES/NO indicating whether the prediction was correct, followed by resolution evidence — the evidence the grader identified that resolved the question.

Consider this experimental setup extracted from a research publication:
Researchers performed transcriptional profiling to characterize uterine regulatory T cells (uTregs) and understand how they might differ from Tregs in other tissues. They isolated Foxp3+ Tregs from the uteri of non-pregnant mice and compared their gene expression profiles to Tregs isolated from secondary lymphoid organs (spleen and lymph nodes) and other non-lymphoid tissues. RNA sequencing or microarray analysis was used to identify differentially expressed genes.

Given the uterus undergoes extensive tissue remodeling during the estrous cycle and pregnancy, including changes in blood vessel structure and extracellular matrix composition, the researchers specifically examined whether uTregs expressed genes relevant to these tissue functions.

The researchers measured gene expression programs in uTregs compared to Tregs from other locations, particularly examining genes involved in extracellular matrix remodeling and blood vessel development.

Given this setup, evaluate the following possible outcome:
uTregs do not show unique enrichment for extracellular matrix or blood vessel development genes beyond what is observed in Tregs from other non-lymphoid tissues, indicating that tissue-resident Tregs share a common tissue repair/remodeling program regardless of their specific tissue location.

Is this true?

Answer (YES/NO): NO